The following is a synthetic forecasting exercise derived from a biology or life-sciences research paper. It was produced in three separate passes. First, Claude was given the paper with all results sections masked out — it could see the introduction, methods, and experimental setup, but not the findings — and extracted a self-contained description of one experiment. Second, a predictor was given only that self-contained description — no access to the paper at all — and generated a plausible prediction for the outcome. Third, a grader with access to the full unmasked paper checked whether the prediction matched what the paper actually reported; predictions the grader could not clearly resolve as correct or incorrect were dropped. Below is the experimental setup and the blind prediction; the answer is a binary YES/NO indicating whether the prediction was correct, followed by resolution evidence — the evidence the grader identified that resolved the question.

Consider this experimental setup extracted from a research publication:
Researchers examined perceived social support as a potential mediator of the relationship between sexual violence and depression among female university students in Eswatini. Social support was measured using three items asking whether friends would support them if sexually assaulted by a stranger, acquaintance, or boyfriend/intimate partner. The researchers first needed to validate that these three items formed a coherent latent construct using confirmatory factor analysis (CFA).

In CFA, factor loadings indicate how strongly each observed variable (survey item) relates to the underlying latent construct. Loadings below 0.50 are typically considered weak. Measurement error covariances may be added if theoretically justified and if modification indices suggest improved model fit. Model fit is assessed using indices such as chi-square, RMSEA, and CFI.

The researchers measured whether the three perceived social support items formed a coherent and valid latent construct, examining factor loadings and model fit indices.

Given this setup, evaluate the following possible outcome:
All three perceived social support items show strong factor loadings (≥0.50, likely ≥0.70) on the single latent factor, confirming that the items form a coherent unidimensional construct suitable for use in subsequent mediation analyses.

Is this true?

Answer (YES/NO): YES